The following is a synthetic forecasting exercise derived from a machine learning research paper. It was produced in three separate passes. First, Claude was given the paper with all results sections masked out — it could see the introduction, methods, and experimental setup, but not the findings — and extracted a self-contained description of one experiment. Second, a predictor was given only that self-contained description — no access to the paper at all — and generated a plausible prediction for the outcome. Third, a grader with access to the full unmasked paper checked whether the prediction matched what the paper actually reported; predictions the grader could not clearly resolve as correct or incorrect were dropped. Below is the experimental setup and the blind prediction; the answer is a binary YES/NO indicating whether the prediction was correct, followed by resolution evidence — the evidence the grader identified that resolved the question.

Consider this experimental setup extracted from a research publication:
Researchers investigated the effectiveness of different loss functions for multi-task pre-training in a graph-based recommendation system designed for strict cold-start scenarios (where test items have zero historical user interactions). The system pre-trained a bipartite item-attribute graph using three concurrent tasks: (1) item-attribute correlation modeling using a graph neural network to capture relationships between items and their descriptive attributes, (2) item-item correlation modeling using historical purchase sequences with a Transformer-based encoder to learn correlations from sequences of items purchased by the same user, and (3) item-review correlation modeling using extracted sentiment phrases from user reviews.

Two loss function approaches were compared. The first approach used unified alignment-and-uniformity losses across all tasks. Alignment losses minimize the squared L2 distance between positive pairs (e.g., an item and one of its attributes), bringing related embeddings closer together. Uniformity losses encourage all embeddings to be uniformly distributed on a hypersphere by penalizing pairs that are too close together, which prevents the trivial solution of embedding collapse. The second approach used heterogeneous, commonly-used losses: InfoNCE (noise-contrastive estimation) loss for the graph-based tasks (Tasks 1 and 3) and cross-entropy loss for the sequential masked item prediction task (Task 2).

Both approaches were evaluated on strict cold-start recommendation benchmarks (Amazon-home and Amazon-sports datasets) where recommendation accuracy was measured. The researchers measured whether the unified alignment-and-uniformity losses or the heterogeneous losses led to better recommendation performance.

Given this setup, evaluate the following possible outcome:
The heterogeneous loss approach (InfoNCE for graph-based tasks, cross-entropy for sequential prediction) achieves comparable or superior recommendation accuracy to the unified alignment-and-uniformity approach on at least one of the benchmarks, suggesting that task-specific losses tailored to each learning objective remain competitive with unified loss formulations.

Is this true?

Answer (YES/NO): NO